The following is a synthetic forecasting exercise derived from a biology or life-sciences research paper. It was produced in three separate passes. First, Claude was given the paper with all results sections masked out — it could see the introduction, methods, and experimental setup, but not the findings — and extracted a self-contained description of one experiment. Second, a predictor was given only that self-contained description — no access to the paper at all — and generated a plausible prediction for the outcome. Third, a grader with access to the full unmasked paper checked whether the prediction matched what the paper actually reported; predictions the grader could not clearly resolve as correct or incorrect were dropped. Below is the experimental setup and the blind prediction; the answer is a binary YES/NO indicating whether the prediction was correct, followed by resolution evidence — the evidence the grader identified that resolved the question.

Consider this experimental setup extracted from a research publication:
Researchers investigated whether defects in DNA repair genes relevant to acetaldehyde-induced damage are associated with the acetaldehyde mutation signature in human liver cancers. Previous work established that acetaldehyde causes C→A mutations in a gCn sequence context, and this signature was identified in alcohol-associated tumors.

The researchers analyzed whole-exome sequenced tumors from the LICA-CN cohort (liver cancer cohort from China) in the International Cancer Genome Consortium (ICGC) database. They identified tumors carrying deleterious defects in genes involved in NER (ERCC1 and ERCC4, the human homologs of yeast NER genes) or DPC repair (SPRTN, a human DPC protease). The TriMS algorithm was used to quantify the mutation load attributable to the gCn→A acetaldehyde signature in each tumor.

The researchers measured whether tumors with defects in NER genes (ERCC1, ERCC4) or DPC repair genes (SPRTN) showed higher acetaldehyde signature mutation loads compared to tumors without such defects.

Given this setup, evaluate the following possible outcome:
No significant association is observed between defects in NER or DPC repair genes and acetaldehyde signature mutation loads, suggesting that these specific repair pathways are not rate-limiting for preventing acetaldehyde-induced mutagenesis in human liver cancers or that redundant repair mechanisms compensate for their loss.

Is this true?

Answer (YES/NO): NO